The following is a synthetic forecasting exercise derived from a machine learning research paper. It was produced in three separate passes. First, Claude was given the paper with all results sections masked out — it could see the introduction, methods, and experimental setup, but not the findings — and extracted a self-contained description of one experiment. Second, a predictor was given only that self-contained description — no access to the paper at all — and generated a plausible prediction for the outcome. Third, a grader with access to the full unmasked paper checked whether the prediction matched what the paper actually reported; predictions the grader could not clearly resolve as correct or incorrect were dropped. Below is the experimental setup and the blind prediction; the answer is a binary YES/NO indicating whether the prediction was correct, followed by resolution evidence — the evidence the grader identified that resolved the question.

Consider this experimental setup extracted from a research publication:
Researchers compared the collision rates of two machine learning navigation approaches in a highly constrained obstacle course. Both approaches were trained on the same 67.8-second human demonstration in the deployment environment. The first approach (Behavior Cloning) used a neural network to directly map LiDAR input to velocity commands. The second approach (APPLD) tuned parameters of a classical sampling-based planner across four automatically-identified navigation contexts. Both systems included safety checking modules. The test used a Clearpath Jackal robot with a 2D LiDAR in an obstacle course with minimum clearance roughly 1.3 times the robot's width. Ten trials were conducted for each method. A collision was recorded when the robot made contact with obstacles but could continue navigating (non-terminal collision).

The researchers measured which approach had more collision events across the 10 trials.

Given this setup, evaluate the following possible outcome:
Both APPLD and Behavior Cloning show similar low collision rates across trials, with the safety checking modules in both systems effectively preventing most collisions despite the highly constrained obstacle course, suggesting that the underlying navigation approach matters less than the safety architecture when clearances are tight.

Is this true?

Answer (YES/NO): NO